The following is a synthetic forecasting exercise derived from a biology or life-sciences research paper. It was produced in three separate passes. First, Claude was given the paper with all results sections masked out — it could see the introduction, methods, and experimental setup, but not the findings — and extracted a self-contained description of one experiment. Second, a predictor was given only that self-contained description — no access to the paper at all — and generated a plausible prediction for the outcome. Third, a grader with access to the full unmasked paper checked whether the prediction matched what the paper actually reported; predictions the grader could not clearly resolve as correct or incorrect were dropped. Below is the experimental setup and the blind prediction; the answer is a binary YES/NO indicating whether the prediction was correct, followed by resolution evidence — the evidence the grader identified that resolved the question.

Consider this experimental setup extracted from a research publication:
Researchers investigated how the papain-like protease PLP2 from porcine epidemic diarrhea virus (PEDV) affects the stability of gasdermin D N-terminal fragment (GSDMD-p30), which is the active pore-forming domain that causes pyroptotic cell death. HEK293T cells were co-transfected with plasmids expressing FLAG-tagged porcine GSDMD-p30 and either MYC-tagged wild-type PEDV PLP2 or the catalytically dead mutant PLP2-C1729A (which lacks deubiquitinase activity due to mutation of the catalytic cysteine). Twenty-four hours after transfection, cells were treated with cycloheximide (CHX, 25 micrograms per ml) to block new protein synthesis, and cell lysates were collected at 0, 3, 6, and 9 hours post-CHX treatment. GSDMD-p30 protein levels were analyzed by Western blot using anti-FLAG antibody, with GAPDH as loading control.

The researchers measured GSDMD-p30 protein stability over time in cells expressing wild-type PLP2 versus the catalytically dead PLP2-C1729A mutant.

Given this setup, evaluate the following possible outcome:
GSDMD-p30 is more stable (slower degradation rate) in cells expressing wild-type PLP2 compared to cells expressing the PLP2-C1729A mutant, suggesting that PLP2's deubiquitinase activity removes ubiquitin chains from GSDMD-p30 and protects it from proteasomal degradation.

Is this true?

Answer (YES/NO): NO